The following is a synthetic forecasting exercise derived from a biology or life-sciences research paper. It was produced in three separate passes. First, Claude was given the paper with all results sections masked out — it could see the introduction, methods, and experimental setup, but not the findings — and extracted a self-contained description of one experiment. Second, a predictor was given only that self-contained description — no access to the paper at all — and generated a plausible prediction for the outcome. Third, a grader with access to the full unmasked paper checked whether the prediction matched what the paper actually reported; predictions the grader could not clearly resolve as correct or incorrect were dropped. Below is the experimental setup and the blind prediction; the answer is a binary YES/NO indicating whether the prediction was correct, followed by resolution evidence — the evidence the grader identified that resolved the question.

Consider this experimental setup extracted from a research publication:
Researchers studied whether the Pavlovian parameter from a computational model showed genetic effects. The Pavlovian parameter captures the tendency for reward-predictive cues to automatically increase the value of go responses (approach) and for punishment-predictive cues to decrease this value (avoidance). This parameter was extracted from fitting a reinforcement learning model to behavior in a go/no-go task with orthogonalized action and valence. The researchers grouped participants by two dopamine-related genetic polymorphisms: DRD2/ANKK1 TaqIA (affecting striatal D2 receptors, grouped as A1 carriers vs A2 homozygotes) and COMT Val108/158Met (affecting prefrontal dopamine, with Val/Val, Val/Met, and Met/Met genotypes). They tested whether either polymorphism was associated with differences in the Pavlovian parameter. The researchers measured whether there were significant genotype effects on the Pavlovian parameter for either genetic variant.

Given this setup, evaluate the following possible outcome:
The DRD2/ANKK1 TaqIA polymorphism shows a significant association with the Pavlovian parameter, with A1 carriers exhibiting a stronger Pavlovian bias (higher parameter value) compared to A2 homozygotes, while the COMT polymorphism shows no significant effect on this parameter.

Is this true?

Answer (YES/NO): NO